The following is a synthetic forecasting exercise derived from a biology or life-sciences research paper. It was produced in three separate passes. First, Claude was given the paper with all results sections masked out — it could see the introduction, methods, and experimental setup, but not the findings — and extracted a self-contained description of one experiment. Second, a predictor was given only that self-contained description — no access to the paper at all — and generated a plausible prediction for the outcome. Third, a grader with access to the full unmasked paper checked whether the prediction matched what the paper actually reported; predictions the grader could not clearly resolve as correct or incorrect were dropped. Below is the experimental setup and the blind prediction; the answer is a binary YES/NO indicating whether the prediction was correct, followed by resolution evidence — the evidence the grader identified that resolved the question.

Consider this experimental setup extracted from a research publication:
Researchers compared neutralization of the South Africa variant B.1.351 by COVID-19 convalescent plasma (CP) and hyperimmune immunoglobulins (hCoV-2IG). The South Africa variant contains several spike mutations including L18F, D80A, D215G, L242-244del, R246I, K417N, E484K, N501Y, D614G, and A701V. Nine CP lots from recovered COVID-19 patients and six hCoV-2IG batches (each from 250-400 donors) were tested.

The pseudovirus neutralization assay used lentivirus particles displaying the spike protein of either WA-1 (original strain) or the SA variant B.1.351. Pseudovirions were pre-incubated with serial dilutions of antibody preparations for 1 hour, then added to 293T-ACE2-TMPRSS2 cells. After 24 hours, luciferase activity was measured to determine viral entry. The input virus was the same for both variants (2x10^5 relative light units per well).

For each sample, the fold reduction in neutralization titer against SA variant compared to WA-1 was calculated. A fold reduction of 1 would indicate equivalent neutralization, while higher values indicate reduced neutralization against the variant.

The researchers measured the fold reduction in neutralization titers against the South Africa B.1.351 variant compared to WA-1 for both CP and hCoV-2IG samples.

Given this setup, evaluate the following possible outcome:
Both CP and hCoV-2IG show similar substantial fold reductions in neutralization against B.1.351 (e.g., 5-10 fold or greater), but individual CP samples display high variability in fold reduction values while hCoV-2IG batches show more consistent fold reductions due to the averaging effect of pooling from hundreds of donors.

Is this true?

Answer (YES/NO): NO